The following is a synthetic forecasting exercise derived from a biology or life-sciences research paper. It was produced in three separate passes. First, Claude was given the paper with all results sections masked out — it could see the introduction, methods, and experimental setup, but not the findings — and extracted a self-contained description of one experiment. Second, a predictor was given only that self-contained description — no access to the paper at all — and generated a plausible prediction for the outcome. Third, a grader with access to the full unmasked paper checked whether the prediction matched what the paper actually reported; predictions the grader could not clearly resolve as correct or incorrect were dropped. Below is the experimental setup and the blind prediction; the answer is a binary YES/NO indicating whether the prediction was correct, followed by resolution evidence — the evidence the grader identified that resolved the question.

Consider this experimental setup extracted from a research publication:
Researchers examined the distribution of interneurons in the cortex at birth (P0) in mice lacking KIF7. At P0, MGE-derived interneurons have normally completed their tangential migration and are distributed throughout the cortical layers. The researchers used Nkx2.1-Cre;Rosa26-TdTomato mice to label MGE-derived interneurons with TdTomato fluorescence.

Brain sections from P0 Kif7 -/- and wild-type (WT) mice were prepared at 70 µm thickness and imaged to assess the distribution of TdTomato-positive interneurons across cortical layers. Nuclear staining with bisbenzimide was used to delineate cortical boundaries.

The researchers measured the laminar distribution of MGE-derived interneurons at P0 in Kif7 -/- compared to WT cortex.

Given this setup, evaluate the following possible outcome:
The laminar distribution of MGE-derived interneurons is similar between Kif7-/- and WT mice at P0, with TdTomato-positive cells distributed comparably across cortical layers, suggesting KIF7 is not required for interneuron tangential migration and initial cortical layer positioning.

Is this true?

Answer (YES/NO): NO